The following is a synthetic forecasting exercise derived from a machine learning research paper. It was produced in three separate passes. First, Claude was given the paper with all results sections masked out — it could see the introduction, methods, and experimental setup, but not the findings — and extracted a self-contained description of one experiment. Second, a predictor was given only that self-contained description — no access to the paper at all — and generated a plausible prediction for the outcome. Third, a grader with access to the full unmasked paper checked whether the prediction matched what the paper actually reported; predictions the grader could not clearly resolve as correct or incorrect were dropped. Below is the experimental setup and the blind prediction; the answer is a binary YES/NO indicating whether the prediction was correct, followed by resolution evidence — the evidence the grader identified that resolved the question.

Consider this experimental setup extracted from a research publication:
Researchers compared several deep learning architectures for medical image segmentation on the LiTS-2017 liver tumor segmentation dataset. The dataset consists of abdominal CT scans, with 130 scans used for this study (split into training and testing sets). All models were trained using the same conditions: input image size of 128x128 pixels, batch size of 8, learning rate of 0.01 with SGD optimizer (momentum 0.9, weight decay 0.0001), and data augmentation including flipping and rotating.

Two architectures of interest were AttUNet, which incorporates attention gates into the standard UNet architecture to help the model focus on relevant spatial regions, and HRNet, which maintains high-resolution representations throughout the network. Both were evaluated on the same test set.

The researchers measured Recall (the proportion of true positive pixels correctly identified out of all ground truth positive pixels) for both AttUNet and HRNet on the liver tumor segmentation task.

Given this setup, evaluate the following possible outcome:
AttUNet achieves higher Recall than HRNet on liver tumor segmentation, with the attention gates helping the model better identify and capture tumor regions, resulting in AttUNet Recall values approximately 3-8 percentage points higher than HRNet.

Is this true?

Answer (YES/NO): NO